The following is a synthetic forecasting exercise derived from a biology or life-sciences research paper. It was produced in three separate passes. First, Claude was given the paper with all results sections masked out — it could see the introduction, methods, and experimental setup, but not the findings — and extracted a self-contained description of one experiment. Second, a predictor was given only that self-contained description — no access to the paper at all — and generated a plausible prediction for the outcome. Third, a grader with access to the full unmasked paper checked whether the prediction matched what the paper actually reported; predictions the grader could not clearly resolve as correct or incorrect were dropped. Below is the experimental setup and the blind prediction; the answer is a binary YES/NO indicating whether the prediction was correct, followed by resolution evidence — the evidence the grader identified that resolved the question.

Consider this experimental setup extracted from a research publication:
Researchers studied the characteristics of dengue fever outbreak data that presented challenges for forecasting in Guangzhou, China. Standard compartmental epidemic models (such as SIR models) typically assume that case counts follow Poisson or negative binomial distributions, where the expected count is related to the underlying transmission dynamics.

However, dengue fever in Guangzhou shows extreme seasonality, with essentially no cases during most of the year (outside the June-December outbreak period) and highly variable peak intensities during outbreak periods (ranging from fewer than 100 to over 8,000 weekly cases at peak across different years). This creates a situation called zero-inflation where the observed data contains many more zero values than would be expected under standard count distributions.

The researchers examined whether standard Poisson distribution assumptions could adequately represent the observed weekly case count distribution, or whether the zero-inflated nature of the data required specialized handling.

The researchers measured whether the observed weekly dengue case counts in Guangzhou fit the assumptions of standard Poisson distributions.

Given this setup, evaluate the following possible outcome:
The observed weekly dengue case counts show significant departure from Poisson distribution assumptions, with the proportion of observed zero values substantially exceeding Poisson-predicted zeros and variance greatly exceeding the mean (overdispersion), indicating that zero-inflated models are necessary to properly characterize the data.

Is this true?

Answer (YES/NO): NO